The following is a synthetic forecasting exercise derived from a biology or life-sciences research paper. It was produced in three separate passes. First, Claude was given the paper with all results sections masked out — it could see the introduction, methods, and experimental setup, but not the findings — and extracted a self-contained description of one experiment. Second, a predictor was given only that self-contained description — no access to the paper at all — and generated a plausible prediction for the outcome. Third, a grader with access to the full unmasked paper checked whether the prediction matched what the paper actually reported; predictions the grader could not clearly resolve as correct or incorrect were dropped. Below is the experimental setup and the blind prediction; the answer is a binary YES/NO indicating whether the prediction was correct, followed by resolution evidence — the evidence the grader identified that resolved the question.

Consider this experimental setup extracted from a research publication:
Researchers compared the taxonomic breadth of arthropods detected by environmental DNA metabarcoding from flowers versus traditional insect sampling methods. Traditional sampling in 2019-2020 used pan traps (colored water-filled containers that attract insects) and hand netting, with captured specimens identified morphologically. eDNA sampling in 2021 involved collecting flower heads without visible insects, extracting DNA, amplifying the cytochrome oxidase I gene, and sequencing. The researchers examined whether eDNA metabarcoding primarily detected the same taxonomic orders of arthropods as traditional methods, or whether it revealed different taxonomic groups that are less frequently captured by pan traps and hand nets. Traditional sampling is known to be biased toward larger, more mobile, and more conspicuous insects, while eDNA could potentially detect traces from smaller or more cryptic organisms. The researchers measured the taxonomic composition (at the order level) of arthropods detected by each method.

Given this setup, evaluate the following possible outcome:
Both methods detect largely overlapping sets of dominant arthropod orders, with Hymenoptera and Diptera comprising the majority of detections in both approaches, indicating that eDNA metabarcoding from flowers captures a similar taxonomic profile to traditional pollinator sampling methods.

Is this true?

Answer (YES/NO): NO